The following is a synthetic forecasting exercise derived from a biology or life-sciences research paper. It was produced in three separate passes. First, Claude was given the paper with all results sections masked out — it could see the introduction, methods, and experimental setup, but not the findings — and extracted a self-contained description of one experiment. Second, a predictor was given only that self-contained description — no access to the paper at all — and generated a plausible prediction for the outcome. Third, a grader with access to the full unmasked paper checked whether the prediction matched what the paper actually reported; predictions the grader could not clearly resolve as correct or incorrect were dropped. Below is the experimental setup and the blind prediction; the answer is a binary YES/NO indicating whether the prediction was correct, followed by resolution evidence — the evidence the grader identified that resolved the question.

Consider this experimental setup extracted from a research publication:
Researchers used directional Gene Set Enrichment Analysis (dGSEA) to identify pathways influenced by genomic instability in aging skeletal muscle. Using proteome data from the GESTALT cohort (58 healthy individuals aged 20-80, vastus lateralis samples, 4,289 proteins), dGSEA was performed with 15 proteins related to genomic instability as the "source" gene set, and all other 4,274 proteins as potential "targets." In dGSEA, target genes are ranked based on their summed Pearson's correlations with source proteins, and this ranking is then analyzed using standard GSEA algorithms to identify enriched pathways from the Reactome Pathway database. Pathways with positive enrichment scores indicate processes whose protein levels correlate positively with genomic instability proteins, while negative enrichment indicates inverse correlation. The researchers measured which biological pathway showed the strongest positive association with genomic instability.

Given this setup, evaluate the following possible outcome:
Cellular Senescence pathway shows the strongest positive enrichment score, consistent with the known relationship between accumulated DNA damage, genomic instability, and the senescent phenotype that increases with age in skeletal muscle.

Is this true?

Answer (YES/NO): NO